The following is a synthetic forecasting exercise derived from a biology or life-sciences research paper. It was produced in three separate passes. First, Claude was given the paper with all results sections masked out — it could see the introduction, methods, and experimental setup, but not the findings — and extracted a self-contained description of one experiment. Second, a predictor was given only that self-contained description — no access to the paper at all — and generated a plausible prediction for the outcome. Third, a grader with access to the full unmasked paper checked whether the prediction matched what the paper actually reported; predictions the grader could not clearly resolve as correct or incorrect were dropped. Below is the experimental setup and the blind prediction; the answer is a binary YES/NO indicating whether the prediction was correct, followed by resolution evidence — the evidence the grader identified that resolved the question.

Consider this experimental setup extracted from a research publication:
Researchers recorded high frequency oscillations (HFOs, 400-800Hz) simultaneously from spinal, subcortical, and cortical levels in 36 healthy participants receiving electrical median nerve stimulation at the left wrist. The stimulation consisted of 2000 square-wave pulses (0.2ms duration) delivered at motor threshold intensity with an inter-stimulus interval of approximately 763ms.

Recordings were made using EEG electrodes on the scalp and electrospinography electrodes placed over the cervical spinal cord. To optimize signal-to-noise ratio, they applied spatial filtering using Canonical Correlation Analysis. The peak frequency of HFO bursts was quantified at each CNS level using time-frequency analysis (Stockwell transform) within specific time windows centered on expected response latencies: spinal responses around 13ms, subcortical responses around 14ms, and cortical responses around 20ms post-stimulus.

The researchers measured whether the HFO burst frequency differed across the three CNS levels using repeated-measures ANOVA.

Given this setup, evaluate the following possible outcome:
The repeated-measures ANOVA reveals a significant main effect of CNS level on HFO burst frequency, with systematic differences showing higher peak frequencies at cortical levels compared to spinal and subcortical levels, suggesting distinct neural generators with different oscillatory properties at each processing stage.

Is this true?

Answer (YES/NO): YES